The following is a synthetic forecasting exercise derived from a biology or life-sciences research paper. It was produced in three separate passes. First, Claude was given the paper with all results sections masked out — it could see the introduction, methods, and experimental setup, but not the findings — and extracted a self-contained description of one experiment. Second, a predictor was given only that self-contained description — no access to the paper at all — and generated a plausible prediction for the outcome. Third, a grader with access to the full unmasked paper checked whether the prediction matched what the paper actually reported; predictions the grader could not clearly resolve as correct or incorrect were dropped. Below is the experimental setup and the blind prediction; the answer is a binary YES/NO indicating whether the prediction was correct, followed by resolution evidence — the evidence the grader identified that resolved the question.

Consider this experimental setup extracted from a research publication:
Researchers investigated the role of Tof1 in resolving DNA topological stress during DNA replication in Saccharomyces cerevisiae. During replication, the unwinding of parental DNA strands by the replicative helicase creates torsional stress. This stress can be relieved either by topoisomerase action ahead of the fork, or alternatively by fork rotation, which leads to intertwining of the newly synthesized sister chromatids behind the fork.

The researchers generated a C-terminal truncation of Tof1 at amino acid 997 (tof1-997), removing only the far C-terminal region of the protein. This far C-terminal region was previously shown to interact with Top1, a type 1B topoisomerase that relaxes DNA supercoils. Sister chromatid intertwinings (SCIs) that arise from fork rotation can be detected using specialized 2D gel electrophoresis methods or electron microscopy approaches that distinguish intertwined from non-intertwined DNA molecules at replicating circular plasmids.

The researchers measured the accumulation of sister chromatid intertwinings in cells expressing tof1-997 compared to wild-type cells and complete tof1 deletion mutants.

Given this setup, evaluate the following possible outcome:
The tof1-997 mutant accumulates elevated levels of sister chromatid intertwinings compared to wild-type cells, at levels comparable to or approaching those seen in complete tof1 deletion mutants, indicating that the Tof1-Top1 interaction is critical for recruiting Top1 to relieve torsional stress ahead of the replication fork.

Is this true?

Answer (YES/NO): YES